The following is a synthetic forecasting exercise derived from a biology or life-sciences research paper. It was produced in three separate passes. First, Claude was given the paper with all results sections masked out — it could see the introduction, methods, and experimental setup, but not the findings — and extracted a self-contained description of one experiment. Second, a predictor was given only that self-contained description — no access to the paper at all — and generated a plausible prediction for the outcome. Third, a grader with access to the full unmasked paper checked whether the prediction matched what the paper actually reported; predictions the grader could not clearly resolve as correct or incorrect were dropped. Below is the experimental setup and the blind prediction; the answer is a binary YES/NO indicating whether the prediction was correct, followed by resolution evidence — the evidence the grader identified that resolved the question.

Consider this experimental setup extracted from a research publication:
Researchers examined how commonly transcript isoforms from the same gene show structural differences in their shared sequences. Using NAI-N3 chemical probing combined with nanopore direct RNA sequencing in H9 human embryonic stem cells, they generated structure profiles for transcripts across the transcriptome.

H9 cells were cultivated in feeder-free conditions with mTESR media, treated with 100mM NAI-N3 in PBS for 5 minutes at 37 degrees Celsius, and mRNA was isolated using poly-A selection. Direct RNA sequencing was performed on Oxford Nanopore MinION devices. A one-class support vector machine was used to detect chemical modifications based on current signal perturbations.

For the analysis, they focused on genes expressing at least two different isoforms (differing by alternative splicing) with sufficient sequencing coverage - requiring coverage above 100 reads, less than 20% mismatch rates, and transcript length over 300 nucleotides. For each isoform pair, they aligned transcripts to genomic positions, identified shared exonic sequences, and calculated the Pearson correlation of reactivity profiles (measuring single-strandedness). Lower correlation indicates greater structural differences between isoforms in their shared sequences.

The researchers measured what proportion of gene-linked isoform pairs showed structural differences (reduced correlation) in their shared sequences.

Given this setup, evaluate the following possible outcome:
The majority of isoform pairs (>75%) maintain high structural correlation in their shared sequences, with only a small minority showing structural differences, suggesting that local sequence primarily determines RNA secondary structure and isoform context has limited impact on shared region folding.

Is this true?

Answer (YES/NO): NO